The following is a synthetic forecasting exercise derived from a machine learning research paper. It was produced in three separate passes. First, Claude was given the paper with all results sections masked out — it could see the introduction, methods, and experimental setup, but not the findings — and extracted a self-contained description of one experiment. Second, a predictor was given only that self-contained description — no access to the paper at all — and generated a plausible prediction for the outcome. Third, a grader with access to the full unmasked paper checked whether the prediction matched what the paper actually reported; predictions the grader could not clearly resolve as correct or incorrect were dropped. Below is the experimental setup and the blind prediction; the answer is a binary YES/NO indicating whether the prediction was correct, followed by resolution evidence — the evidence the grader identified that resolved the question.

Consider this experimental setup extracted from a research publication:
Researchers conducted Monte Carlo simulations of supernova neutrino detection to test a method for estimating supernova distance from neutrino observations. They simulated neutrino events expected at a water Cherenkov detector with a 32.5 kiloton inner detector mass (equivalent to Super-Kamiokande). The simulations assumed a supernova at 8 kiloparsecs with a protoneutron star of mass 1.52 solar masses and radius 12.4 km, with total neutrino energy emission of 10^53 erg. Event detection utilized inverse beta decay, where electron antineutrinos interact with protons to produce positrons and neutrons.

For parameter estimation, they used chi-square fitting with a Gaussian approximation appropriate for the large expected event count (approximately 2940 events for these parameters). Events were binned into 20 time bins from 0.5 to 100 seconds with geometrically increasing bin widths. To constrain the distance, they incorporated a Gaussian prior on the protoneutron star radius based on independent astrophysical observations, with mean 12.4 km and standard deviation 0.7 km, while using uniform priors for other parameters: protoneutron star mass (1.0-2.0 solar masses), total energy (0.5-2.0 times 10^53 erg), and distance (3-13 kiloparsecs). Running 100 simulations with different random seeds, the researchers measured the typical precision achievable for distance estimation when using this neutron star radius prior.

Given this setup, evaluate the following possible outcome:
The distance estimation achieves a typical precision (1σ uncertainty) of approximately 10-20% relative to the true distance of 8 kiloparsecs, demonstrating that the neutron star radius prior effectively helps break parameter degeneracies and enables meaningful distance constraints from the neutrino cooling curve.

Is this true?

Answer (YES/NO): NO